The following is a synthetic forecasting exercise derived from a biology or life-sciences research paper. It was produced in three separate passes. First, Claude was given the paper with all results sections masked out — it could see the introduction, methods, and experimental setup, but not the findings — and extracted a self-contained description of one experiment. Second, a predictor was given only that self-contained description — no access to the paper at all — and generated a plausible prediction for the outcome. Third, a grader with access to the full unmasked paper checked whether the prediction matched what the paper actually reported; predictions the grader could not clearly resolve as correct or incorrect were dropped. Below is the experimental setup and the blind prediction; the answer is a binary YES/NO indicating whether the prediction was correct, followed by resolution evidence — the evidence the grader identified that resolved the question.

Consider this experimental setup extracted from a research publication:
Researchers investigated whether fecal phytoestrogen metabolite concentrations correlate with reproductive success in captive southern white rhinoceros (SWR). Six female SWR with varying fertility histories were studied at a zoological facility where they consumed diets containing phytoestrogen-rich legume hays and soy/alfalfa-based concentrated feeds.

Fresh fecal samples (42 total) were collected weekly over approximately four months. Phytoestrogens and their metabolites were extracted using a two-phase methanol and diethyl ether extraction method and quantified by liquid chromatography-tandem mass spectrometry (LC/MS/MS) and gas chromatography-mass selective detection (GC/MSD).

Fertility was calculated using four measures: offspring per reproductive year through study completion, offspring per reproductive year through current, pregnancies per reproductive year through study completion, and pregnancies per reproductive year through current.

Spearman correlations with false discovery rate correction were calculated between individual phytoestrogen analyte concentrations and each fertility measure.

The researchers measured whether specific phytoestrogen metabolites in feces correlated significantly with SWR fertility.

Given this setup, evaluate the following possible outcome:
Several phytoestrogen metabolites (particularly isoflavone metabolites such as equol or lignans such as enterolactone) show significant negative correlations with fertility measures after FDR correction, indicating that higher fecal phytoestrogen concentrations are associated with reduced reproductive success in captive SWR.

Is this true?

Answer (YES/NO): NO